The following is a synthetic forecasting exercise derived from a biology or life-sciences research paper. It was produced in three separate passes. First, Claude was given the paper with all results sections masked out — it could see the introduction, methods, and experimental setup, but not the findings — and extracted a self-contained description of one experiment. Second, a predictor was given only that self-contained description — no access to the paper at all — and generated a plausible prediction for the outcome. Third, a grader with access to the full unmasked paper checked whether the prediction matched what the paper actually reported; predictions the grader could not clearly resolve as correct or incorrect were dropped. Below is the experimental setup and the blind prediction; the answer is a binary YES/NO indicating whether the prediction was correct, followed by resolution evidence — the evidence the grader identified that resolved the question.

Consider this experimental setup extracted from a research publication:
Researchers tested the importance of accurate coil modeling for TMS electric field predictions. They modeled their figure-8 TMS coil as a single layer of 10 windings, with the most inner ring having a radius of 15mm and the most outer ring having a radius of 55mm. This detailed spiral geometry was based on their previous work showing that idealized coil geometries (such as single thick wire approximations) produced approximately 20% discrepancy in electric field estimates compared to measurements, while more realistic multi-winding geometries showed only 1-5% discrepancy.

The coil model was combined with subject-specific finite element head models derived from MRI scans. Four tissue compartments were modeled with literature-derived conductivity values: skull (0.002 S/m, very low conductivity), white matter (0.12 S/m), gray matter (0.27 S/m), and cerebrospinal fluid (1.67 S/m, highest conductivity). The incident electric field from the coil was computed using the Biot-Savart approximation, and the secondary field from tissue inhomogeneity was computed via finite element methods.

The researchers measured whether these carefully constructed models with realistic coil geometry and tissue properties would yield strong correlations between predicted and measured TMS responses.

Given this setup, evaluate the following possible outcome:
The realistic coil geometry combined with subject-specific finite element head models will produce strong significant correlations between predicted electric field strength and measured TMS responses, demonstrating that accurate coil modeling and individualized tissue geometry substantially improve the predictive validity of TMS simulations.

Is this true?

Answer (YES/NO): NO